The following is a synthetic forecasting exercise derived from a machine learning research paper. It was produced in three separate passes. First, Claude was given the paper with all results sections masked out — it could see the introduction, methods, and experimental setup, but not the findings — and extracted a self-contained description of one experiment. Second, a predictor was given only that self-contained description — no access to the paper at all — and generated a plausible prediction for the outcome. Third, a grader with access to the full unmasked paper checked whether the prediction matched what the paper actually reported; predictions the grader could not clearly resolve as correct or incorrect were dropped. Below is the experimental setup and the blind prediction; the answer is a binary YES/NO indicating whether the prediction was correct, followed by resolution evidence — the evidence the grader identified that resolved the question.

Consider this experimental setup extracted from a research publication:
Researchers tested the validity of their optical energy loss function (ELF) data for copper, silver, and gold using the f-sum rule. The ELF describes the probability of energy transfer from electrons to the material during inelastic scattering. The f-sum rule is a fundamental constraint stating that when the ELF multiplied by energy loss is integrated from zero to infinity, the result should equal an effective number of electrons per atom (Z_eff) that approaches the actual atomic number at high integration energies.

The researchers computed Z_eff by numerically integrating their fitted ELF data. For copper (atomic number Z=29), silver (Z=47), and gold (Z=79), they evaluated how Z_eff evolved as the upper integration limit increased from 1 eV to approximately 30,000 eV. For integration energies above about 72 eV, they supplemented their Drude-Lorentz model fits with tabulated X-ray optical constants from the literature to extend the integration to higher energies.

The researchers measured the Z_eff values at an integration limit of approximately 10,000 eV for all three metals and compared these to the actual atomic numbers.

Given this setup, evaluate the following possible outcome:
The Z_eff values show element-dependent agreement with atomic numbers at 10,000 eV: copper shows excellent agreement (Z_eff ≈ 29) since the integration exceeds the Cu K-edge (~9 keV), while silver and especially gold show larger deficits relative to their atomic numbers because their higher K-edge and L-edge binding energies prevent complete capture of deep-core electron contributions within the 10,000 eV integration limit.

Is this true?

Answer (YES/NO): NO